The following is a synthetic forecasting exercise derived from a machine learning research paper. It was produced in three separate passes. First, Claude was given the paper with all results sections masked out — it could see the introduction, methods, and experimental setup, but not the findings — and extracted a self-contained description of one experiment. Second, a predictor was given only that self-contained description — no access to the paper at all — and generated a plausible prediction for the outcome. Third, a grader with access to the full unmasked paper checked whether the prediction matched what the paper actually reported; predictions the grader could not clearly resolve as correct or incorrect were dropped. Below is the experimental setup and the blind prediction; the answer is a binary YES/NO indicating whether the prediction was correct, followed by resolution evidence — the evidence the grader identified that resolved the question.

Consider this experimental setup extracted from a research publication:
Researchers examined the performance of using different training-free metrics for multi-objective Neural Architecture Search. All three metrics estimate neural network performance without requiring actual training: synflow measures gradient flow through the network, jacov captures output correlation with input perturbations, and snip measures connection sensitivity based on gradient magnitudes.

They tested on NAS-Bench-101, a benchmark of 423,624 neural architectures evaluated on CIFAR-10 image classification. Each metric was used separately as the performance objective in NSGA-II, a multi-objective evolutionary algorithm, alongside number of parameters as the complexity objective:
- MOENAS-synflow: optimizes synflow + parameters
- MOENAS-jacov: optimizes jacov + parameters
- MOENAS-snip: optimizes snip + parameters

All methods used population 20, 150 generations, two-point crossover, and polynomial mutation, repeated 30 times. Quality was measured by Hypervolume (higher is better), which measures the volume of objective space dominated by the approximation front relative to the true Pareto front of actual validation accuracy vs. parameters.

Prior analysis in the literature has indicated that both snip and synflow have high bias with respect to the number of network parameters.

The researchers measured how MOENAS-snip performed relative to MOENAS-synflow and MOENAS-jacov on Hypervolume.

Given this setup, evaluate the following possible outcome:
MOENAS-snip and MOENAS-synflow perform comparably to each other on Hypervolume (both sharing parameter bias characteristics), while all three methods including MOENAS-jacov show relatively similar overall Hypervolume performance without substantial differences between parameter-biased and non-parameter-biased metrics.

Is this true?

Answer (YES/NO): NO